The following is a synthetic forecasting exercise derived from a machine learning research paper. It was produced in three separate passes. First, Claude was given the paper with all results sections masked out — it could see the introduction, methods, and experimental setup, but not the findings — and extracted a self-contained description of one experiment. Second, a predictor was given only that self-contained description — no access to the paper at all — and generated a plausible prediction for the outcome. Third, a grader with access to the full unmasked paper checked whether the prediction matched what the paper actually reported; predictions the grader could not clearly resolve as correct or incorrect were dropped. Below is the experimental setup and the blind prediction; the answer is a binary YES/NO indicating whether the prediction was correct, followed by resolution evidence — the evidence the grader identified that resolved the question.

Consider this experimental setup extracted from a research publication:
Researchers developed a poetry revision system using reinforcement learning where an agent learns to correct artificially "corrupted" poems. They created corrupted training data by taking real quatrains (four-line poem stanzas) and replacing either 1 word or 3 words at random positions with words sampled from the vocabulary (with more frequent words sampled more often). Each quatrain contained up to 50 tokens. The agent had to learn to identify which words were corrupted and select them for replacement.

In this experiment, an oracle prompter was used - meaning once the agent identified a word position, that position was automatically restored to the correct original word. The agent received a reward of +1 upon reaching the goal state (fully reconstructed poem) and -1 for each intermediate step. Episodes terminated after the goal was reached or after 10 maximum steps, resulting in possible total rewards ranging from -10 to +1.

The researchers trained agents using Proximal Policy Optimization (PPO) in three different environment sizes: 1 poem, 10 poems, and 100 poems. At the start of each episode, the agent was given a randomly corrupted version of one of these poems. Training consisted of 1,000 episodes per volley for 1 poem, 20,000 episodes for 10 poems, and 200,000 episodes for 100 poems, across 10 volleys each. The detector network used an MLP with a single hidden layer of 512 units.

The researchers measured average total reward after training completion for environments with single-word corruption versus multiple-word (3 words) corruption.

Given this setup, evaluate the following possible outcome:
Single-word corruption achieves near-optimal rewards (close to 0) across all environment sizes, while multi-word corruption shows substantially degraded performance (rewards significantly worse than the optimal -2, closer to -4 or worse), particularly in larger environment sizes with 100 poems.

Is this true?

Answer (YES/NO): NO